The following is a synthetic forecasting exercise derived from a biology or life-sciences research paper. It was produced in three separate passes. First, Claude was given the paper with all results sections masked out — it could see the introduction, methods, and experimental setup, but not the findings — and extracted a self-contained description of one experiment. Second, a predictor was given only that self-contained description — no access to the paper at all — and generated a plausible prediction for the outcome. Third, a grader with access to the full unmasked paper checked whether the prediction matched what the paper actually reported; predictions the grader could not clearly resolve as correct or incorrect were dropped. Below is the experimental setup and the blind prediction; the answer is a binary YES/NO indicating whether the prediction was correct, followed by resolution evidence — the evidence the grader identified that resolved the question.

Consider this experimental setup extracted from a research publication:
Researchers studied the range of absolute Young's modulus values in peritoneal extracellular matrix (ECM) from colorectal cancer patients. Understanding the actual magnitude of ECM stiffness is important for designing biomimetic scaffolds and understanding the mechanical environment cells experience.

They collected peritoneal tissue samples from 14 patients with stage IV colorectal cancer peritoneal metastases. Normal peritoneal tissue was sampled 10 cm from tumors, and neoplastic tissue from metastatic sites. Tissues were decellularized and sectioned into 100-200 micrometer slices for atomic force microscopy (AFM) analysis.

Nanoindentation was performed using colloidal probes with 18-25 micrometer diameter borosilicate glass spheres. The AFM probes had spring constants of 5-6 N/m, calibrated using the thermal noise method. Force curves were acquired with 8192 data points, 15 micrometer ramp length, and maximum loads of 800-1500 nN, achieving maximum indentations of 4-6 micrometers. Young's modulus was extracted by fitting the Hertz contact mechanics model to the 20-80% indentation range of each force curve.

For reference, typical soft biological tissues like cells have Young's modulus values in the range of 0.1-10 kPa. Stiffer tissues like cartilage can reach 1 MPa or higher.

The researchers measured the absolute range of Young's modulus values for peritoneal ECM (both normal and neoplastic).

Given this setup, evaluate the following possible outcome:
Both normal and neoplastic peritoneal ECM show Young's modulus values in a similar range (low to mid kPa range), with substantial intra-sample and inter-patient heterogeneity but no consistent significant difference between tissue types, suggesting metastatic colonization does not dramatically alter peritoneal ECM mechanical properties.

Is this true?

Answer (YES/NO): NO